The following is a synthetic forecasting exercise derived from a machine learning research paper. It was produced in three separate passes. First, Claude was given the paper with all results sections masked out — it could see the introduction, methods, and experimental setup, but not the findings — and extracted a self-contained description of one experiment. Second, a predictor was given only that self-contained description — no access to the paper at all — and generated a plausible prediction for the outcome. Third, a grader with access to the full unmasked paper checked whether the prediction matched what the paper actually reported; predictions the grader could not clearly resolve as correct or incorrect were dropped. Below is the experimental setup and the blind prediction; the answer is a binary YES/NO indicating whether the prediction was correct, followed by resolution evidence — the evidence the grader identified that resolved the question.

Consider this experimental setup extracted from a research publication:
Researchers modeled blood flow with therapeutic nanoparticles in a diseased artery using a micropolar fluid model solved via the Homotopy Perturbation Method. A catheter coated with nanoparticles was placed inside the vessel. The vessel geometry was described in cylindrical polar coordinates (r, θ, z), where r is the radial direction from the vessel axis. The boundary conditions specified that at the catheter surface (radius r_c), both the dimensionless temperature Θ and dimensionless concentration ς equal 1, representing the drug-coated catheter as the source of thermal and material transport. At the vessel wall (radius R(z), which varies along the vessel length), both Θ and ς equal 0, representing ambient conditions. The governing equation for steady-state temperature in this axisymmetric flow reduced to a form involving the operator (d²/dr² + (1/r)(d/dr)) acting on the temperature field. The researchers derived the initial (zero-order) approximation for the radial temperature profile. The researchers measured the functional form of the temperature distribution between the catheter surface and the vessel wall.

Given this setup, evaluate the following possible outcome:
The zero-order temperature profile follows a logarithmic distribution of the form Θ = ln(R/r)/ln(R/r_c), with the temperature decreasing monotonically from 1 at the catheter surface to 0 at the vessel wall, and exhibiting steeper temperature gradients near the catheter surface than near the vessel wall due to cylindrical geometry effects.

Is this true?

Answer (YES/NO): YES